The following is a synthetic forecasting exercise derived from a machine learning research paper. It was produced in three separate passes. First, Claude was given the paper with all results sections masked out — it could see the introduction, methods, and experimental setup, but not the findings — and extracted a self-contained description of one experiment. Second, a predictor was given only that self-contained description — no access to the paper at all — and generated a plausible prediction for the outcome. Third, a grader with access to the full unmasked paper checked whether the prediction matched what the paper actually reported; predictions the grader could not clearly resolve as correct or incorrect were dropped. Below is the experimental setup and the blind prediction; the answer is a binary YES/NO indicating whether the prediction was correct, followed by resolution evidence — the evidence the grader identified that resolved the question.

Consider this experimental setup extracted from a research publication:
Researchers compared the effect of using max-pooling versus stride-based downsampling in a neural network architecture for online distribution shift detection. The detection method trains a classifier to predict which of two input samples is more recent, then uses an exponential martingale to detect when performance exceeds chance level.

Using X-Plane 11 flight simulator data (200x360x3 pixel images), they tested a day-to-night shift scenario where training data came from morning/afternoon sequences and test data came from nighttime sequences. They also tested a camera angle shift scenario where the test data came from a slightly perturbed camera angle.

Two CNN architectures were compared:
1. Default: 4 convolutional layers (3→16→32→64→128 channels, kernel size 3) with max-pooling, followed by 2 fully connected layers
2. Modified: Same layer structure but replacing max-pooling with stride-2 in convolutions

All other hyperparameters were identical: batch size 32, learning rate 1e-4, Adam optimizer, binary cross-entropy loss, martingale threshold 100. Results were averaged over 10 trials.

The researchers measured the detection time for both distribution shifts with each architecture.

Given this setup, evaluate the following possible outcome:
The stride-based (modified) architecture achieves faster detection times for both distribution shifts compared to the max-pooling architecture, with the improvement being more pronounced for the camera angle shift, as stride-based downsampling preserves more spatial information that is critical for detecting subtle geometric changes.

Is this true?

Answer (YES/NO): NO